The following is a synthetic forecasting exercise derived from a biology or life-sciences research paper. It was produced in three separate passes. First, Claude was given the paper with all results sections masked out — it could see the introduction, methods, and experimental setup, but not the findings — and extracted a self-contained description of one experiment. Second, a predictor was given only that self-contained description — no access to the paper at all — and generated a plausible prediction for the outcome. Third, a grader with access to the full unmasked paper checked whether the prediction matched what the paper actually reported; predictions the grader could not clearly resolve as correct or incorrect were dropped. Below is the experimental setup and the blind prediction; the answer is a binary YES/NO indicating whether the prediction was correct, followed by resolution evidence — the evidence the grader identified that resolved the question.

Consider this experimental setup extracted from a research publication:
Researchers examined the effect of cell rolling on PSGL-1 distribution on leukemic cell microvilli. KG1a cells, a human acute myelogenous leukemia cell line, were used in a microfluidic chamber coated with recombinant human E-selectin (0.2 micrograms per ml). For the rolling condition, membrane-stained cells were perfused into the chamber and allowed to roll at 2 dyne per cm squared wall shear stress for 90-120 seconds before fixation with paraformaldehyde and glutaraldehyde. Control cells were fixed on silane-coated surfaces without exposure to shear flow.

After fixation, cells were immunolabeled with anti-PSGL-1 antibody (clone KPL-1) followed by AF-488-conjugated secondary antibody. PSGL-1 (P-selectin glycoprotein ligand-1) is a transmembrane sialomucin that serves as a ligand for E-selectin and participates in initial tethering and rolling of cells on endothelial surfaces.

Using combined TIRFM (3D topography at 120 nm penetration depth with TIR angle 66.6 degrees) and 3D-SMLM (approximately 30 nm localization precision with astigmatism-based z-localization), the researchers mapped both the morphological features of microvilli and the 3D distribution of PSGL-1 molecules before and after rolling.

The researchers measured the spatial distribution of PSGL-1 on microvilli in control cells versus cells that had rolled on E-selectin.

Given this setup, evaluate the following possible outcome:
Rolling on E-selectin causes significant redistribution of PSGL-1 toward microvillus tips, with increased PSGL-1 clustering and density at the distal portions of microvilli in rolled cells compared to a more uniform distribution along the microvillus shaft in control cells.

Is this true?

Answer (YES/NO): NO